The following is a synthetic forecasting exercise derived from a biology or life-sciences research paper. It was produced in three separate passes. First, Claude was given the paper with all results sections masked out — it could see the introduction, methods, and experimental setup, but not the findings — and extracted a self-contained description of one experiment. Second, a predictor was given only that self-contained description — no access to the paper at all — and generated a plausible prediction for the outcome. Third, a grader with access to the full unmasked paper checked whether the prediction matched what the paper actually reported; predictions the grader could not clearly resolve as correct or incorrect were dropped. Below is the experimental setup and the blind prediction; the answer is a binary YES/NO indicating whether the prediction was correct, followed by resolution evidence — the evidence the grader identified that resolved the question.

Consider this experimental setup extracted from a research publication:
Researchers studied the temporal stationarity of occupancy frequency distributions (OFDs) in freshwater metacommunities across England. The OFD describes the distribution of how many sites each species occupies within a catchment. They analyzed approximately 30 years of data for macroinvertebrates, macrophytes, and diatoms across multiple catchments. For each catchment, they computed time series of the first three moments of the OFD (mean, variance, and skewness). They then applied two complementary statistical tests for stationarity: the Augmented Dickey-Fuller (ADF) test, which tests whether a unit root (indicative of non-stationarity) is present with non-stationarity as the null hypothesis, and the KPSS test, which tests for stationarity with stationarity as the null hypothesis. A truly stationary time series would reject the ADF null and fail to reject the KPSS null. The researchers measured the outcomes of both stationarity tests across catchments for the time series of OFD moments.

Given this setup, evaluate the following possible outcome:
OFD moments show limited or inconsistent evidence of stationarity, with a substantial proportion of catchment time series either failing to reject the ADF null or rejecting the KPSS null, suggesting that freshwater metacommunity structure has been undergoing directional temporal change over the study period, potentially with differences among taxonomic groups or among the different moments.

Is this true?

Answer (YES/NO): NO